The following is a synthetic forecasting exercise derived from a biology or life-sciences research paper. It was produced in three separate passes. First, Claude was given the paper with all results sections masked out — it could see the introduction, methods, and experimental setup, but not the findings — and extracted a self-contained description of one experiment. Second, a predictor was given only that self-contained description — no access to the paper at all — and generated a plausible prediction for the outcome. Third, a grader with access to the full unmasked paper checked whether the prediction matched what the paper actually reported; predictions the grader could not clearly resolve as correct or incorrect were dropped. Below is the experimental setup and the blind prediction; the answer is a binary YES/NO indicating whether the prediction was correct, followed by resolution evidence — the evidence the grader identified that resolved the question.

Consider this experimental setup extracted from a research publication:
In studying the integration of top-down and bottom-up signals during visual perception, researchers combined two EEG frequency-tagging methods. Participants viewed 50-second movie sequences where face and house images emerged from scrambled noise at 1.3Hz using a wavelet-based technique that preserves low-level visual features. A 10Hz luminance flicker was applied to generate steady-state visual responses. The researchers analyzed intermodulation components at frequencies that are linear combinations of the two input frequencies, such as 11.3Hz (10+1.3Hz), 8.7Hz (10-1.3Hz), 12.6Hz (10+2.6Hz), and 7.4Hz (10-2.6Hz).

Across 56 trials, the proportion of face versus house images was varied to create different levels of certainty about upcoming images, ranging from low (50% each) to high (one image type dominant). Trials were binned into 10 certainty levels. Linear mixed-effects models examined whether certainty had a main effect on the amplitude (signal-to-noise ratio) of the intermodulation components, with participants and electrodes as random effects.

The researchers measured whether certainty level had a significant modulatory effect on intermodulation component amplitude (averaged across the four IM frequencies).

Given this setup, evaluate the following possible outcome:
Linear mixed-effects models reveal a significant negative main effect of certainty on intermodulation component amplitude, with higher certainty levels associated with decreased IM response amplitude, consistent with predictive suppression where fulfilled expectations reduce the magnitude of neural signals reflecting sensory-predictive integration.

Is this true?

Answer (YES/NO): NO